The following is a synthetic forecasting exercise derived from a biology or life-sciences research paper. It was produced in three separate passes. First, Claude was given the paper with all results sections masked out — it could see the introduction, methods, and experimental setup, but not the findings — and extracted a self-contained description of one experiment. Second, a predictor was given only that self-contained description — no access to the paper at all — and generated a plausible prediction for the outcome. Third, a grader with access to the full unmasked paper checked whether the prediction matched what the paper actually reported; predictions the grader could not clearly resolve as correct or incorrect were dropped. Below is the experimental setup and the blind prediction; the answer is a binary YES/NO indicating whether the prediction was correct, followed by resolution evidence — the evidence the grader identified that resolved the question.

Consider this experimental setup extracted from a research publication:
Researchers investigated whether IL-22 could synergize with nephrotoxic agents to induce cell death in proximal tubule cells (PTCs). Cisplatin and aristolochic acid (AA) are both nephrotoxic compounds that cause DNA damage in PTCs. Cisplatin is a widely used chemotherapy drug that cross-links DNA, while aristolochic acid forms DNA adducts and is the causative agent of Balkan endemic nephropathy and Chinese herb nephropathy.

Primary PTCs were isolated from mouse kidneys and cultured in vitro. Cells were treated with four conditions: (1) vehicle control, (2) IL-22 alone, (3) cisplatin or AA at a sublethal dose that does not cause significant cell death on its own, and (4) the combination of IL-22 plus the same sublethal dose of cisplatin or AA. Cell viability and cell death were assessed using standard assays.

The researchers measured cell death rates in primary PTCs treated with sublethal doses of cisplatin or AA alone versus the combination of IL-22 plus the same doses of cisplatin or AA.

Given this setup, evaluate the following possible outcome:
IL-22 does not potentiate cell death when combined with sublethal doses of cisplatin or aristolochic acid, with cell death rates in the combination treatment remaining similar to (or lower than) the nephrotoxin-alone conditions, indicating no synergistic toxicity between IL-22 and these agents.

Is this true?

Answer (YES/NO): NO